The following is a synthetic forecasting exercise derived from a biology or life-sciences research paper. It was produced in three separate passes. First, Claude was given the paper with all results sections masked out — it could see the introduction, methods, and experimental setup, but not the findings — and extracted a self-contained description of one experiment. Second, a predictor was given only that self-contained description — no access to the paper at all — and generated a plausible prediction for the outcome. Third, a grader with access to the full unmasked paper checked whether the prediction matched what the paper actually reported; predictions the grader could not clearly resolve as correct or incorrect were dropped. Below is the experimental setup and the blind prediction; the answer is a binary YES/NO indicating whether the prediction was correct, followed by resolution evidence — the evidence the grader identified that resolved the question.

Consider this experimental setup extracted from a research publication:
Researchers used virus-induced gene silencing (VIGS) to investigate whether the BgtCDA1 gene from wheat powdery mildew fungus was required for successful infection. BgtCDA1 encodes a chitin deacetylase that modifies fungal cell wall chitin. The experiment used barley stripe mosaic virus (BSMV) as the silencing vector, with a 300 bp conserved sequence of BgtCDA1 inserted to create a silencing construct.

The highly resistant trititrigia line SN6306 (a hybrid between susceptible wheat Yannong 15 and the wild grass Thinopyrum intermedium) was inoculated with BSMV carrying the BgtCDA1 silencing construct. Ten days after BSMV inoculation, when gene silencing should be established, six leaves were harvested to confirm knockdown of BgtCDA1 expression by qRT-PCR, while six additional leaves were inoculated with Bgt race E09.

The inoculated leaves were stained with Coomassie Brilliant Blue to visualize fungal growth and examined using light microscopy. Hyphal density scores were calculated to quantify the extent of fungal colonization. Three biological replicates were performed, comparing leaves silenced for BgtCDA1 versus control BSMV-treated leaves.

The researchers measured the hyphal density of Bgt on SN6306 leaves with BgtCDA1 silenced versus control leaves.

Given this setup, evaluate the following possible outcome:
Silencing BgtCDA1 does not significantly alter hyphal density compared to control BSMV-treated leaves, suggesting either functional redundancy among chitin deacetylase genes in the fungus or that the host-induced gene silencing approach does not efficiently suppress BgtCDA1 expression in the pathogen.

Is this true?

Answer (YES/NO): NO